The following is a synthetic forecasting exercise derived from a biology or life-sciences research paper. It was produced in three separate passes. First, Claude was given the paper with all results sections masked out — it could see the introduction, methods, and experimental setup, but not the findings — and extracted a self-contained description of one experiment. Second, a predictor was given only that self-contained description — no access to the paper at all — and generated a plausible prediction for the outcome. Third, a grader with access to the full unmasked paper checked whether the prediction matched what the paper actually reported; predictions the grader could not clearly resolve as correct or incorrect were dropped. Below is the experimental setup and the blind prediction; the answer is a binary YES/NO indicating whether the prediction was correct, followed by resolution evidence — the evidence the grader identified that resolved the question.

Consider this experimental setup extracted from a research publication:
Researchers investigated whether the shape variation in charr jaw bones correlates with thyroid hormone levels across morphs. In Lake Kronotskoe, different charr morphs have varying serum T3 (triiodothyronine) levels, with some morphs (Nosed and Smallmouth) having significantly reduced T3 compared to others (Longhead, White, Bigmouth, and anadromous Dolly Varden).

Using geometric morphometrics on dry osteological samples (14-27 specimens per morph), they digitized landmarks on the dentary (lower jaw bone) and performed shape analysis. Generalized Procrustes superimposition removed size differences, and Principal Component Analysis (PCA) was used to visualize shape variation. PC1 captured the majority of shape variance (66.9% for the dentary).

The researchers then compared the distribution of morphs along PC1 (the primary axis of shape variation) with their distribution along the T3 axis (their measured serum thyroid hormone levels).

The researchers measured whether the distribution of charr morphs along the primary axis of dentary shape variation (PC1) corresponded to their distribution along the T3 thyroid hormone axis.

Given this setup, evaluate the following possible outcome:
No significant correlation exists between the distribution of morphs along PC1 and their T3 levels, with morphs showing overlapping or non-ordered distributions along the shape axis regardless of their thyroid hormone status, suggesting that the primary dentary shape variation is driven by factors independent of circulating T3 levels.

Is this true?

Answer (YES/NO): NO